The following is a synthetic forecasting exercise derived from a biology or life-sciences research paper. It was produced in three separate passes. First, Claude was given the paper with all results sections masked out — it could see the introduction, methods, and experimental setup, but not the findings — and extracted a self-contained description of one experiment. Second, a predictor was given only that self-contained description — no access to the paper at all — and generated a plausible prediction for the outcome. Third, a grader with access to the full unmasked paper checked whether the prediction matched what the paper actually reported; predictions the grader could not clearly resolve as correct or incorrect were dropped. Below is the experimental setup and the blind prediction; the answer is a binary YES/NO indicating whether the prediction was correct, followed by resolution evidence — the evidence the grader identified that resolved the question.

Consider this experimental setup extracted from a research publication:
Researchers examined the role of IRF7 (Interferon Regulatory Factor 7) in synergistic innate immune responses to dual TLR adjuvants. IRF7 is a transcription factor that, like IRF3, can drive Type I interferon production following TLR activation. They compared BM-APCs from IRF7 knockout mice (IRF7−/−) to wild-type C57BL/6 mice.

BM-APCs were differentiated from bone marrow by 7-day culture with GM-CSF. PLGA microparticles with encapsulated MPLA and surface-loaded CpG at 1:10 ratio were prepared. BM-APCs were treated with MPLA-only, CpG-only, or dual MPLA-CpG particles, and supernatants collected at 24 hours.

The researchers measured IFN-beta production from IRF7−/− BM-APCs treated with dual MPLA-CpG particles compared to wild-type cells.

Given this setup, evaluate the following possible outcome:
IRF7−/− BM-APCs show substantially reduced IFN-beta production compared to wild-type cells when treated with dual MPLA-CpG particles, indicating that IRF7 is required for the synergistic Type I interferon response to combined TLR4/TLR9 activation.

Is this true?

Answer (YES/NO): NO